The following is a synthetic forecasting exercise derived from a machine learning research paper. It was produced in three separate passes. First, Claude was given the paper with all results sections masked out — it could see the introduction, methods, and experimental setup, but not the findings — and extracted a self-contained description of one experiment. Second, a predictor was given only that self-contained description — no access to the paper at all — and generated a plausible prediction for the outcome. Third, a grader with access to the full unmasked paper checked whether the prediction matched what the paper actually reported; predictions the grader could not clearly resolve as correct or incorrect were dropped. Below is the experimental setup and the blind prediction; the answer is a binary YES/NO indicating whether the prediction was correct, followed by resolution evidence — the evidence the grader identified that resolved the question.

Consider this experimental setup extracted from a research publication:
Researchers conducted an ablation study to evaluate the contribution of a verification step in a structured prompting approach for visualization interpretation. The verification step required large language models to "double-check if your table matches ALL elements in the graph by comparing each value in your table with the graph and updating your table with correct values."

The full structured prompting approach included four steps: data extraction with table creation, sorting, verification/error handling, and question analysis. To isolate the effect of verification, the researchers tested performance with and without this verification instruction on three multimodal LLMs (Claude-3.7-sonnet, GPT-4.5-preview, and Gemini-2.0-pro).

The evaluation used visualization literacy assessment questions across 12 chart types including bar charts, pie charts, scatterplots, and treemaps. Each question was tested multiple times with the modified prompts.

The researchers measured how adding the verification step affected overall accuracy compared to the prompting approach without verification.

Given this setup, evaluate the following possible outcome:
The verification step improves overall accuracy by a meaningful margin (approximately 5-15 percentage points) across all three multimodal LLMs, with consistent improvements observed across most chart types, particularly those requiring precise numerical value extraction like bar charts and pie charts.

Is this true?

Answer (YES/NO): NO